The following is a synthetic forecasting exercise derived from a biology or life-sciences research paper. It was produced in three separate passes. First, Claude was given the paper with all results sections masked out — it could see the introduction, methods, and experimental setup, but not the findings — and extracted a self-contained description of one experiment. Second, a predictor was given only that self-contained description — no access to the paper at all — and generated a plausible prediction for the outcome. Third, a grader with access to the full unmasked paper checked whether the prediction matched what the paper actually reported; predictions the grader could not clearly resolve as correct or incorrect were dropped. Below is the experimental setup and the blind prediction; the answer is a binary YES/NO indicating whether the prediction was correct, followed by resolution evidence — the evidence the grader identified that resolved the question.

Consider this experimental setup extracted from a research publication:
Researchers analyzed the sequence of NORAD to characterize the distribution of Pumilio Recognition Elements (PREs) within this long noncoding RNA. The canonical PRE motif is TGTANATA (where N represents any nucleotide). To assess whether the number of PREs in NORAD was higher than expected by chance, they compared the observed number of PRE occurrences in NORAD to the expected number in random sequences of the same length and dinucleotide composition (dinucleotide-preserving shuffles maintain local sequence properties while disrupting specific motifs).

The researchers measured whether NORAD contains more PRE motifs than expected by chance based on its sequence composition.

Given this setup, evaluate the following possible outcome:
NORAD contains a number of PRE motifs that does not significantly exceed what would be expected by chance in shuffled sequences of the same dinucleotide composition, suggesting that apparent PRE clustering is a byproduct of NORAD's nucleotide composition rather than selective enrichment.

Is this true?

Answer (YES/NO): NO